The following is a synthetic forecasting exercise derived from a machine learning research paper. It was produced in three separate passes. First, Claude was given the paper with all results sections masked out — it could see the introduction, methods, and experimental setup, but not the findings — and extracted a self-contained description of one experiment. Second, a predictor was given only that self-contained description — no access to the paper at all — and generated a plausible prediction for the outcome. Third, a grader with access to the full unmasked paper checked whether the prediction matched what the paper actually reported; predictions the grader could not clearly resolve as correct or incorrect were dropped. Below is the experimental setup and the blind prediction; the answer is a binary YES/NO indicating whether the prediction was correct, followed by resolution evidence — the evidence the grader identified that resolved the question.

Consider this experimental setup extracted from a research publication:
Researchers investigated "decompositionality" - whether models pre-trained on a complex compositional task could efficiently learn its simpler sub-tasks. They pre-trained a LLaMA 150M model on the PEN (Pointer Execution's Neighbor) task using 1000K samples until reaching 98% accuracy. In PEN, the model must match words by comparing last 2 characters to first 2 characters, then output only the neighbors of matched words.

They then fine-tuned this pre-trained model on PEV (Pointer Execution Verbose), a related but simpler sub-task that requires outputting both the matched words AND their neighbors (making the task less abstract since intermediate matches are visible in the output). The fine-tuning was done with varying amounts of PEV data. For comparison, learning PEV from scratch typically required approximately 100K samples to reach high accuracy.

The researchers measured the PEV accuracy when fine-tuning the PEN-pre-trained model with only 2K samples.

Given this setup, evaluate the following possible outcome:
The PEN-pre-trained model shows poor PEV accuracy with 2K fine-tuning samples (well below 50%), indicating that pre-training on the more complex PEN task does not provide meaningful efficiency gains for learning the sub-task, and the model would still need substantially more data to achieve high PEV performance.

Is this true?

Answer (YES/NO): NO